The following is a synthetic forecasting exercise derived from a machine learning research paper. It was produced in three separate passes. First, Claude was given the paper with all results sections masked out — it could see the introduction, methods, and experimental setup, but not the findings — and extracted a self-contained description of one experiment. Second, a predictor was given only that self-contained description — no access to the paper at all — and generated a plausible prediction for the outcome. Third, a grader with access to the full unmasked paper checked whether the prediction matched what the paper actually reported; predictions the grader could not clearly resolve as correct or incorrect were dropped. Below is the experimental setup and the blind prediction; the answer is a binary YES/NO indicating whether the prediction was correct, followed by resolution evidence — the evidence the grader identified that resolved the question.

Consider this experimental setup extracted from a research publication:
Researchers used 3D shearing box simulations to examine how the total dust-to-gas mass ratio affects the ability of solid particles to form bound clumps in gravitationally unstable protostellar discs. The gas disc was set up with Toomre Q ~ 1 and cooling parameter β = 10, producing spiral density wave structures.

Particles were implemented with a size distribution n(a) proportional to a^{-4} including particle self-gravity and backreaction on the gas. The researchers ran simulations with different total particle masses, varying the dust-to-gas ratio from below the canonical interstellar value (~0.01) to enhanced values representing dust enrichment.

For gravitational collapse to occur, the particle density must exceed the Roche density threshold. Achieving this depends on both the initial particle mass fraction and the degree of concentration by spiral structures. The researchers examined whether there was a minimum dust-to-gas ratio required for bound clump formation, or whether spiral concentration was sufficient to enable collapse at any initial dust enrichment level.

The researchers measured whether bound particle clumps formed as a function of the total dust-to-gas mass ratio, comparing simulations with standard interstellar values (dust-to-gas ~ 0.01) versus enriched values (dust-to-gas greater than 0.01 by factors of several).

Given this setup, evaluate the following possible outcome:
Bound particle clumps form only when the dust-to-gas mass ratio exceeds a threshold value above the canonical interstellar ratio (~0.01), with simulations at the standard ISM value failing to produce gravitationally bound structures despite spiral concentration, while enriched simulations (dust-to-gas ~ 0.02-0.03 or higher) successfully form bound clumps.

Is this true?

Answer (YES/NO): NO